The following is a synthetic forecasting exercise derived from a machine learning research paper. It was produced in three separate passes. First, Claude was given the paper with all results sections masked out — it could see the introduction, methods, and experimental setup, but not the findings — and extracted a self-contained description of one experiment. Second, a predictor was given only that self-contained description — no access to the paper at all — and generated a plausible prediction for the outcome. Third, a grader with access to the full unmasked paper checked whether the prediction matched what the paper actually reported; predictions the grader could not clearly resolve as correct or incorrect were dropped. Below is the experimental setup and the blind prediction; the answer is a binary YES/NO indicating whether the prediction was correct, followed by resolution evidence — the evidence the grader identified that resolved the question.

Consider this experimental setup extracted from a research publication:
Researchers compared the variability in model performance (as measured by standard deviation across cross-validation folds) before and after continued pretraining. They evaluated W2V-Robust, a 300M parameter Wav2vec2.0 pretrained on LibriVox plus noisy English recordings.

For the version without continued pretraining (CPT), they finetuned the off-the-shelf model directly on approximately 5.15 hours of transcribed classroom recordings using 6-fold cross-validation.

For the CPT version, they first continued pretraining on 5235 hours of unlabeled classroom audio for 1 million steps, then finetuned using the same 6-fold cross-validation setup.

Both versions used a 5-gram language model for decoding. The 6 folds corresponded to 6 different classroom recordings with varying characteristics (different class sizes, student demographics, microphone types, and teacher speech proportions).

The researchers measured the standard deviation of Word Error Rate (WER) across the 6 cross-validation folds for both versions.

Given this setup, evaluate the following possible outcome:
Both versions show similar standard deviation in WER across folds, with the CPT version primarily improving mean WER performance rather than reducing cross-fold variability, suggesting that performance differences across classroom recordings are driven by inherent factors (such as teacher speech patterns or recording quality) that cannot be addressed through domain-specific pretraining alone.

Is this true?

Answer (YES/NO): NO